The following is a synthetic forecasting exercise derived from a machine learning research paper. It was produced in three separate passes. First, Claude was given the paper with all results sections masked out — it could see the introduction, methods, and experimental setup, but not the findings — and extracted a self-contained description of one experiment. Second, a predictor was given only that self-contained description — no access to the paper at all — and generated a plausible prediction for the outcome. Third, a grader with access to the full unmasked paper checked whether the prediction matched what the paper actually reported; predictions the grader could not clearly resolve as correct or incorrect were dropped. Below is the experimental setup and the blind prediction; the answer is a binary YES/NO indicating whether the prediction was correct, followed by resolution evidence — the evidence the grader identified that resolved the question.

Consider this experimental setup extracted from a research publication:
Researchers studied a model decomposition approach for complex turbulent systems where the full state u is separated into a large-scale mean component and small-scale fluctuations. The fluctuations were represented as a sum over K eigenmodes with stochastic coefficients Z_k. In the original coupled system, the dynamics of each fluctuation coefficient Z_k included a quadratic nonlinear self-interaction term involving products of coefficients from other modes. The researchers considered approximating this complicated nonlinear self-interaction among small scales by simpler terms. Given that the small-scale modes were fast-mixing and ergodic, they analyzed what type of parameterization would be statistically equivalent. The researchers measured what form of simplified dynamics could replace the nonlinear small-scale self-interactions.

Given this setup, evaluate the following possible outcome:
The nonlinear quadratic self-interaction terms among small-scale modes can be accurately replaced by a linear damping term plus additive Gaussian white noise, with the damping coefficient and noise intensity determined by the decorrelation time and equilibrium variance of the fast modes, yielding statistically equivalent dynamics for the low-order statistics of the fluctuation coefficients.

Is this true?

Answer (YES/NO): YES